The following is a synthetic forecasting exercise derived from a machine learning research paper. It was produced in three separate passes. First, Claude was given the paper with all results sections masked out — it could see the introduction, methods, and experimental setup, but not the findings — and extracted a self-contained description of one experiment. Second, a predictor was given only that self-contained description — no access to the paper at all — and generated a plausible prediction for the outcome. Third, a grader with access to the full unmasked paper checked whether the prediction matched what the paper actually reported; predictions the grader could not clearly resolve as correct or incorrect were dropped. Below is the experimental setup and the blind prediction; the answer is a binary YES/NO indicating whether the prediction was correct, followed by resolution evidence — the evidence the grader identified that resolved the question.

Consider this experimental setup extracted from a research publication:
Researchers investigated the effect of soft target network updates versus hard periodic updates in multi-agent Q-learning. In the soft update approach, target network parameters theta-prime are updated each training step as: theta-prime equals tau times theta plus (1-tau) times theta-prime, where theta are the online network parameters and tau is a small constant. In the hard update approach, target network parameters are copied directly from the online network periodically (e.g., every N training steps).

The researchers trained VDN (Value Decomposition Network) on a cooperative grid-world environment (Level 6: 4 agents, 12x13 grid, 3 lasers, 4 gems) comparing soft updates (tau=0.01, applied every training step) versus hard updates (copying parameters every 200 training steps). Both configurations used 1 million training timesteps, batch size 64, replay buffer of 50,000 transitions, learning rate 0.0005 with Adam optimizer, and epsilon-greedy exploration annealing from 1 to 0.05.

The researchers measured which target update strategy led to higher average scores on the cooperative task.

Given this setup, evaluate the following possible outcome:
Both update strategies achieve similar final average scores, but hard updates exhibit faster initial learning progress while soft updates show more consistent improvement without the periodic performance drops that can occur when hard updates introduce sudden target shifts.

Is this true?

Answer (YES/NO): NO